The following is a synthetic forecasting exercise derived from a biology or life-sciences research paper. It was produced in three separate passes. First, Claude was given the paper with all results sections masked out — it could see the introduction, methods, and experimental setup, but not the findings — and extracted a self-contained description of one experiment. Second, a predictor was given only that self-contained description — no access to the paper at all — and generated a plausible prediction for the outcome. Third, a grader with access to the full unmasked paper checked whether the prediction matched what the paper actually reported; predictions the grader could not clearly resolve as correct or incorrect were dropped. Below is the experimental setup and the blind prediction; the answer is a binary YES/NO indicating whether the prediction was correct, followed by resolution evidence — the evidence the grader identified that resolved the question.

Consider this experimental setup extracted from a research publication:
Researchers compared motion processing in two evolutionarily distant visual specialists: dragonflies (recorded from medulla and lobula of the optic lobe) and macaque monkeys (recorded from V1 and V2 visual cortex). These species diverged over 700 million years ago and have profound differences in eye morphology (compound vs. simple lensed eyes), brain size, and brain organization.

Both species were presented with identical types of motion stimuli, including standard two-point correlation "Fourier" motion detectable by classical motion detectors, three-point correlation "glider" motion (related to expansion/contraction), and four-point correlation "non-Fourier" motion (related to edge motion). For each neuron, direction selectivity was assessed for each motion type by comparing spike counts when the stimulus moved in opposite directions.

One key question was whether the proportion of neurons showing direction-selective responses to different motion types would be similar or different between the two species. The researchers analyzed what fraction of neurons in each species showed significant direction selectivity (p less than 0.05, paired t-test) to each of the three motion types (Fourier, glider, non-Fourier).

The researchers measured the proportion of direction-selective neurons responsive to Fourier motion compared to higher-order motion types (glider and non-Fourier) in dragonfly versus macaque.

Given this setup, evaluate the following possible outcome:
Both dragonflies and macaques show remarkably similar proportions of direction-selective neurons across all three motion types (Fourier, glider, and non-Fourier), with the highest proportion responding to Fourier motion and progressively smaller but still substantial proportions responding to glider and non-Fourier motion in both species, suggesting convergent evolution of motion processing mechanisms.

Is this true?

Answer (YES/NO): NO